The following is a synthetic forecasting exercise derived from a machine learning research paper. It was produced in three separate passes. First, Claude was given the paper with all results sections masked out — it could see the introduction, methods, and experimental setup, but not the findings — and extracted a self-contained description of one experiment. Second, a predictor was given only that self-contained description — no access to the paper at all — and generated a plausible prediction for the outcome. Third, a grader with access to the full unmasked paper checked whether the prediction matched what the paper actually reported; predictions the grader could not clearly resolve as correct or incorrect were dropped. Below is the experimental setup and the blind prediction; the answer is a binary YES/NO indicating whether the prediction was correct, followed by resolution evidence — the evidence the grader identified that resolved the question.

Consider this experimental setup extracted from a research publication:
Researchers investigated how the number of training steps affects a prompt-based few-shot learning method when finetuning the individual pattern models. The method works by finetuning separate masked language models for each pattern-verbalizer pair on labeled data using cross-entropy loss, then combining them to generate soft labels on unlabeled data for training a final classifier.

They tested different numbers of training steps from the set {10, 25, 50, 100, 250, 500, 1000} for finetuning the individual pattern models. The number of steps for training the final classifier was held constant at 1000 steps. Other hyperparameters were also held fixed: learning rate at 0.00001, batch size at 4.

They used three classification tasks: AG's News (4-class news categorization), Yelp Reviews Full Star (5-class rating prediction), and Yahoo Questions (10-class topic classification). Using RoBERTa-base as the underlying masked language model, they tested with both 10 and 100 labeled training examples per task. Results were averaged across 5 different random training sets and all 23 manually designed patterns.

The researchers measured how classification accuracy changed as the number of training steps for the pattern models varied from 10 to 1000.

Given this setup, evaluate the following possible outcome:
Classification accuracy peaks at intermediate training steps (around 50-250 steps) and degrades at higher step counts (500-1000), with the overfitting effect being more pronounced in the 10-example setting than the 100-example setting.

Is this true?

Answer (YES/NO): NO